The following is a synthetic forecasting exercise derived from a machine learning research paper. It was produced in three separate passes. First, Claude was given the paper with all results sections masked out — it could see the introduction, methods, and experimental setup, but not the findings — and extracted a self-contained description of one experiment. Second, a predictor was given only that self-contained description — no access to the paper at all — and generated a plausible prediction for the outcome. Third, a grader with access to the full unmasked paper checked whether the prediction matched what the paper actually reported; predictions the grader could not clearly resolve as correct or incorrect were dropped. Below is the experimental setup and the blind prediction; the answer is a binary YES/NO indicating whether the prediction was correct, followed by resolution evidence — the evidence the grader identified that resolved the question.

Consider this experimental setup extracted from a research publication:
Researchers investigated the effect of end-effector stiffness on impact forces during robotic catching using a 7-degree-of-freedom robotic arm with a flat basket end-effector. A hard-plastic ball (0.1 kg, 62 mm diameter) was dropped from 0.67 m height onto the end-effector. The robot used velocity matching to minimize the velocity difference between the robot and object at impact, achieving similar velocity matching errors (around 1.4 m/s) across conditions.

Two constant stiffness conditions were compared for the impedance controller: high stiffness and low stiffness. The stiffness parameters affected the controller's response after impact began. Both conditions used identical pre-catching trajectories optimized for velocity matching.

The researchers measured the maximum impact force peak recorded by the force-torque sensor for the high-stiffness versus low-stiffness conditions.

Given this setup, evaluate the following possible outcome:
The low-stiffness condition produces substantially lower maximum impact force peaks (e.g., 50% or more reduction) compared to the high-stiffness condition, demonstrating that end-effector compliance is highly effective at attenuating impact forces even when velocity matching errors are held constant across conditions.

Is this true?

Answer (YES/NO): NO